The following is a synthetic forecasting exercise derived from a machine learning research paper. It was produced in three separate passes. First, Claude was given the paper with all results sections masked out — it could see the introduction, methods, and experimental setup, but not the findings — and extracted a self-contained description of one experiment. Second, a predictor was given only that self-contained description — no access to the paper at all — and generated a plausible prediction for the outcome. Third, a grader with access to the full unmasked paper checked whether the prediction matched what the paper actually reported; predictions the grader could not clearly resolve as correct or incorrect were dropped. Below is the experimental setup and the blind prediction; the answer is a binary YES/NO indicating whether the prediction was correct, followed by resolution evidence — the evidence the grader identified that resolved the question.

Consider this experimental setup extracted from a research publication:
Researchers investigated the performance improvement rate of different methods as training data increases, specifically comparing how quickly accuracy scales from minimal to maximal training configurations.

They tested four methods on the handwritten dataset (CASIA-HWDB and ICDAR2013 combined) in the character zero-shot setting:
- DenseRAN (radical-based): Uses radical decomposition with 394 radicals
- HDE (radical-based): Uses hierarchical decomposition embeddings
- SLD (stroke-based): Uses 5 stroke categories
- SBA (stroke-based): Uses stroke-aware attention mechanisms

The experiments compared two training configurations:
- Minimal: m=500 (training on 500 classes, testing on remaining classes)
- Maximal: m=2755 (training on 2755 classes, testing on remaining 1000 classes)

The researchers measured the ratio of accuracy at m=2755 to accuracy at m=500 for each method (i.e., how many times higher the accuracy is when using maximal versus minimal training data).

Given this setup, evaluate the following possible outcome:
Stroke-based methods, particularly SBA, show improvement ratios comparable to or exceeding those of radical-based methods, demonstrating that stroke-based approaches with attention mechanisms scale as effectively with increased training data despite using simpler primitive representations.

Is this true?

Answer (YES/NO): NO